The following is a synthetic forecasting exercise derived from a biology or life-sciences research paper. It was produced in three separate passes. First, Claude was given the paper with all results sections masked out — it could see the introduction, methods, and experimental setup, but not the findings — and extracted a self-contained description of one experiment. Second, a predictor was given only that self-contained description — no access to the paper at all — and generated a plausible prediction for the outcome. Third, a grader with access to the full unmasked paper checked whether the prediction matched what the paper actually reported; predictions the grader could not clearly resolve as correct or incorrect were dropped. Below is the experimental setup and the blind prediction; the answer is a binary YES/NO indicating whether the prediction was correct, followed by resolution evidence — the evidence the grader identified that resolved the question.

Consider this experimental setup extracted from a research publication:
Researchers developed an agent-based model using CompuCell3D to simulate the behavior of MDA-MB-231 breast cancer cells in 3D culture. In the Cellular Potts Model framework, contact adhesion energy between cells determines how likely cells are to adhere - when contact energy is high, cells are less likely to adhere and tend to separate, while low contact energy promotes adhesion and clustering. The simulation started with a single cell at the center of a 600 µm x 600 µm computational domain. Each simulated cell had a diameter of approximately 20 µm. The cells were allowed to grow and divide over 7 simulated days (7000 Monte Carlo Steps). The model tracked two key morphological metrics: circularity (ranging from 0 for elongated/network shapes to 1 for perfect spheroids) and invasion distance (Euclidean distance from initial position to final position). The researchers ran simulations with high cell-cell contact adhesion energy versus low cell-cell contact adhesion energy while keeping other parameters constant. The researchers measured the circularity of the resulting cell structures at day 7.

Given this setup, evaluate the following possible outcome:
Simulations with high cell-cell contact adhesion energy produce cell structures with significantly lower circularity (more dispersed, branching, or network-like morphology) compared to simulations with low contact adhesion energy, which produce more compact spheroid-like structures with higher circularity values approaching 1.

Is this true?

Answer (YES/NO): YES